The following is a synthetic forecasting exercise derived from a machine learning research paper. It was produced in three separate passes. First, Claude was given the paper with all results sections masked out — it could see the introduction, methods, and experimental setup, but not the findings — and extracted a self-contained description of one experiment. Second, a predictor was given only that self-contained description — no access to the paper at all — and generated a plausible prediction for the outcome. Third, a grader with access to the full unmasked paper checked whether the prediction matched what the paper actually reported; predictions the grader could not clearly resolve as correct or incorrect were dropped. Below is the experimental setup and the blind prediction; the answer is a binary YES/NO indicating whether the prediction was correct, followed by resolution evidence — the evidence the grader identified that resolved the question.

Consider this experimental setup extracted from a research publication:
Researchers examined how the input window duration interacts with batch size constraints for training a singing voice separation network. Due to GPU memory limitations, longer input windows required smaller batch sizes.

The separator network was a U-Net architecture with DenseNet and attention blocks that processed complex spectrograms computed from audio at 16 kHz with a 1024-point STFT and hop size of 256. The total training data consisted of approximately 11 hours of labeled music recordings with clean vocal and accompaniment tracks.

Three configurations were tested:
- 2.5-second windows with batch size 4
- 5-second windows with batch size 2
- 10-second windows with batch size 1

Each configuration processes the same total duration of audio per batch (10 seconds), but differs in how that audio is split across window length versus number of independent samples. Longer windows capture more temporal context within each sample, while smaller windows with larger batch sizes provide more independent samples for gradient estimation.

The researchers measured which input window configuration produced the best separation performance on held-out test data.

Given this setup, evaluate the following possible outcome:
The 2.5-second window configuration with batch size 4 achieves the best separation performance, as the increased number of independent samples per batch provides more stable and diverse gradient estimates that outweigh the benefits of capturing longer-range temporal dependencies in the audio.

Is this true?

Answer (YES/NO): NO